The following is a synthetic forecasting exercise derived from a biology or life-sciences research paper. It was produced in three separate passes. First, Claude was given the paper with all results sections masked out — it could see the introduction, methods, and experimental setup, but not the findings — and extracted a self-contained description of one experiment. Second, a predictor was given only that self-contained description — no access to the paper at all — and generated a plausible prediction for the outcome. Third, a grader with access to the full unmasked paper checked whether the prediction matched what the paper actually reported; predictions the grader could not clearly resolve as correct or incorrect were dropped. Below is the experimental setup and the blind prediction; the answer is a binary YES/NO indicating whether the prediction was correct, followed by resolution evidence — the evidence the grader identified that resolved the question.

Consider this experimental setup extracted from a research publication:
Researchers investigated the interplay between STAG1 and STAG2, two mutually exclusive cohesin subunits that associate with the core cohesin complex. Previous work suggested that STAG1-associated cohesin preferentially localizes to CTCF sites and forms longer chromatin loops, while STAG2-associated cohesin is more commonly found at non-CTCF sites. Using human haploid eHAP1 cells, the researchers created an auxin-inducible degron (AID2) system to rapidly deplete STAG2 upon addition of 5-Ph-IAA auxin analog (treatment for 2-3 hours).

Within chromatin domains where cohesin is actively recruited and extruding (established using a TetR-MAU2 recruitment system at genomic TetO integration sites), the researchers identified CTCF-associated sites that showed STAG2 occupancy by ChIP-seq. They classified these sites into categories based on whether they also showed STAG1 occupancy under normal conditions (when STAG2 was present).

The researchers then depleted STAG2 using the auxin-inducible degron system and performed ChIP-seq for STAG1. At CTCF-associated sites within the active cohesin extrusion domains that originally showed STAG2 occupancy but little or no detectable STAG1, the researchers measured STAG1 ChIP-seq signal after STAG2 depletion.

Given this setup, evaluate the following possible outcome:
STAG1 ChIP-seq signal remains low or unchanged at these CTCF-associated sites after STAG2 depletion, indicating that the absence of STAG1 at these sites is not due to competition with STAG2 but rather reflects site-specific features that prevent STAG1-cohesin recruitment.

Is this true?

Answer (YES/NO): NO